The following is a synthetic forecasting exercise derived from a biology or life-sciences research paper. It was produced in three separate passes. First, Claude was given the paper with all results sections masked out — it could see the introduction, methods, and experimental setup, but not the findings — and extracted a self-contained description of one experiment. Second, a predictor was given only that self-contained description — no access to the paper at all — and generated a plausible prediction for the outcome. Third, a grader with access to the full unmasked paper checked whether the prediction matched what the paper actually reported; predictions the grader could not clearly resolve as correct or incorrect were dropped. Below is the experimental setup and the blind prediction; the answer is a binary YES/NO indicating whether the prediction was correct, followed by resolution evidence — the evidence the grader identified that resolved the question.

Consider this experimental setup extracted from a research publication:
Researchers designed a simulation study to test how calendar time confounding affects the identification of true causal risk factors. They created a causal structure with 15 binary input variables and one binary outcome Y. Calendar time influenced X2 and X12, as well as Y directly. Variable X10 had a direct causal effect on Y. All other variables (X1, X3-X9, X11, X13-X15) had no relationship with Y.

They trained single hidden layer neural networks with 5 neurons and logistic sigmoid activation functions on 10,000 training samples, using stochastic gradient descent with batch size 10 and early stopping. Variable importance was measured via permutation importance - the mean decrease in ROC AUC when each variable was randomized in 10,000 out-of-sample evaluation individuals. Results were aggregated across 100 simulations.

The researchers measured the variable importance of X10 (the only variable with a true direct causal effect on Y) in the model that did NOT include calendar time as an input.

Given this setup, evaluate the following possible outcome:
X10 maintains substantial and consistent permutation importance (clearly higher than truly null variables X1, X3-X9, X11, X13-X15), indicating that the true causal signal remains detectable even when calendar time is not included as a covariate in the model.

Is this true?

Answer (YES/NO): YES